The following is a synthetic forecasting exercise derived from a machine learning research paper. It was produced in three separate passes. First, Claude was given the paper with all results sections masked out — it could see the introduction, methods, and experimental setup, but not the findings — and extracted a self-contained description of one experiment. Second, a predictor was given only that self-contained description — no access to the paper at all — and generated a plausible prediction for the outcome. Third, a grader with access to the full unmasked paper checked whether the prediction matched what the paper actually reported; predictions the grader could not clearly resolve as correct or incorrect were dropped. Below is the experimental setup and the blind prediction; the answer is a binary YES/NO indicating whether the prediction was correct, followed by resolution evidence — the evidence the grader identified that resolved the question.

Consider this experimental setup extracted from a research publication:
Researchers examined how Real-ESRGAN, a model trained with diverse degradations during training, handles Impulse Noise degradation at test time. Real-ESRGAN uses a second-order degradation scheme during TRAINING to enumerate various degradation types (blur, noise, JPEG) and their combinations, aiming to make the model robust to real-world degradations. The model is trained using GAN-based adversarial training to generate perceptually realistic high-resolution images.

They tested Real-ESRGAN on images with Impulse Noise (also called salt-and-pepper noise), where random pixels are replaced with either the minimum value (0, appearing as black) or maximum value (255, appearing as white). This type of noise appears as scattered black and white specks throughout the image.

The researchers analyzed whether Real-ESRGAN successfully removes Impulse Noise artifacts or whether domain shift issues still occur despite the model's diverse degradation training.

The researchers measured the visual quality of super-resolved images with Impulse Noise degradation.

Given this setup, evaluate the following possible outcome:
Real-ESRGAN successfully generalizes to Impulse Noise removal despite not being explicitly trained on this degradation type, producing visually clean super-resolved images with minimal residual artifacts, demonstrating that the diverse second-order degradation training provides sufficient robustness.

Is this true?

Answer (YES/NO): NO